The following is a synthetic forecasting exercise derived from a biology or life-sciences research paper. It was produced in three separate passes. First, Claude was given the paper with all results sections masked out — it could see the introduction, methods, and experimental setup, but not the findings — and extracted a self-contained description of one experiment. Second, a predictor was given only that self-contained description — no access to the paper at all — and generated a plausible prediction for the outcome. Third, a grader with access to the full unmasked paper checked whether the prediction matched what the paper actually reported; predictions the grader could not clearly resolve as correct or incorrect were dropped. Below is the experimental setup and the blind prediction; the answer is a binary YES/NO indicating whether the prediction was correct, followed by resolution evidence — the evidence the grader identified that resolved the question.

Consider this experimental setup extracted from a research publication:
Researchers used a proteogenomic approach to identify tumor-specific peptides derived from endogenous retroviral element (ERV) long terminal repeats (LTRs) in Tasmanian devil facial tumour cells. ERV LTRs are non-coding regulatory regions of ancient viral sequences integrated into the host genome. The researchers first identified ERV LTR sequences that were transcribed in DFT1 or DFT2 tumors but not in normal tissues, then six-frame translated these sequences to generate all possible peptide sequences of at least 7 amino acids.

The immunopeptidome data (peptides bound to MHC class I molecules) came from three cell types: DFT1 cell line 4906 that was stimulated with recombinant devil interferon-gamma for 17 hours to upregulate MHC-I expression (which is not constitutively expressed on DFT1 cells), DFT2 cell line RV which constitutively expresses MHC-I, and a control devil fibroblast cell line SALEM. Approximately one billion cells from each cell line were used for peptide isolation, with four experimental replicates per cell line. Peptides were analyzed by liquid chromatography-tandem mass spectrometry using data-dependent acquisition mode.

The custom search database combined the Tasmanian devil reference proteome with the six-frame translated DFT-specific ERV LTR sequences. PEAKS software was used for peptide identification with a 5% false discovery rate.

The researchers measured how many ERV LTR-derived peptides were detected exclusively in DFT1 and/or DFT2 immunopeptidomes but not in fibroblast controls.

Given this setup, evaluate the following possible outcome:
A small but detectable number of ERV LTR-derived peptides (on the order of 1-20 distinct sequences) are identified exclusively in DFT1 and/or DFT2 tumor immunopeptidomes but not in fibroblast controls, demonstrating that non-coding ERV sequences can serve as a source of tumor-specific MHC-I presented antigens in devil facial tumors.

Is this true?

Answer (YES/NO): NO